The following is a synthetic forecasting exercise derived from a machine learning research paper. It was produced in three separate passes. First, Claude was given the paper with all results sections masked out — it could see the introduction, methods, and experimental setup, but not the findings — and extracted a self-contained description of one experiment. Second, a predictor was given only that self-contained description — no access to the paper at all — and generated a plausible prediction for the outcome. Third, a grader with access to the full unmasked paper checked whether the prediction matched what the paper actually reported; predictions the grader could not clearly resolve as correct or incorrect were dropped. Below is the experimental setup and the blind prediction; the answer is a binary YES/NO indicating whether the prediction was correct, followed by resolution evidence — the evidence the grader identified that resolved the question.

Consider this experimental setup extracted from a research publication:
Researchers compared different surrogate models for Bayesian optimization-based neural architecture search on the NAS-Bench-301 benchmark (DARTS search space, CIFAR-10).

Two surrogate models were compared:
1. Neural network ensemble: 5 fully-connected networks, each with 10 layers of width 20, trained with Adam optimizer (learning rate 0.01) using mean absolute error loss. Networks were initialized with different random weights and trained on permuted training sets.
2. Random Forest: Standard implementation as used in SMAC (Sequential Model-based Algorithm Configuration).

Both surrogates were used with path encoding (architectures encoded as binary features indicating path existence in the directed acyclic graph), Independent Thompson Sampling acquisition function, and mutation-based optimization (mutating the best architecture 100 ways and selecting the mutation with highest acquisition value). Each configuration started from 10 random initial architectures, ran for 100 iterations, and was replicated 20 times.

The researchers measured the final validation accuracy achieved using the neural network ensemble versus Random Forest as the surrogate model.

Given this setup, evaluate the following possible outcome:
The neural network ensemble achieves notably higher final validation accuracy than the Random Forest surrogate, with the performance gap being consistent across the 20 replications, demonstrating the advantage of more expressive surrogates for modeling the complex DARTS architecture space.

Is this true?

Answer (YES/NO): NO